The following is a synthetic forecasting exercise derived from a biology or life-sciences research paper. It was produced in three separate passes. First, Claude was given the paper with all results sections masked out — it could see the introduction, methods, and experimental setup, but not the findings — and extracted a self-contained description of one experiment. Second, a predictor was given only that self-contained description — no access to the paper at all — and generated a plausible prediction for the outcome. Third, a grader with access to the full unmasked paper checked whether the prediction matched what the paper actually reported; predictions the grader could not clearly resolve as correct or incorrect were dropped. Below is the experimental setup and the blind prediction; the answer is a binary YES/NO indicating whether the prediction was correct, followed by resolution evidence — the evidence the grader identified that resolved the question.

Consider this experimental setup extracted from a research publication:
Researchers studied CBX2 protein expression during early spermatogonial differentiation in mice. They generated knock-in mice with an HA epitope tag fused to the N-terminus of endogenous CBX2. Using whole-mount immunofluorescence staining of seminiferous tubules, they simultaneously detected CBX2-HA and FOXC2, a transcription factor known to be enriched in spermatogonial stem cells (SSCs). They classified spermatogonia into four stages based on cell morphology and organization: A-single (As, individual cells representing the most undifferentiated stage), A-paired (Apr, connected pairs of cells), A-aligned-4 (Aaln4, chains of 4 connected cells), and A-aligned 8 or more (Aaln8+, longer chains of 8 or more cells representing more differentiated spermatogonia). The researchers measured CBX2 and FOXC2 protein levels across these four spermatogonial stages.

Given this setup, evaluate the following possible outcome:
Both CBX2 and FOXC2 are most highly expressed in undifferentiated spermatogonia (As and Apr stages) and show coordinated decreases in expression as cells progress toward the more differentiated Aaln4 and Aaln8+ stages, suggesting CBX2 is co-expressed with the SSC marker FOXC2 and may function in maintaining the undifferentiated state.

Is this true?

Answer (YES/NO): NO